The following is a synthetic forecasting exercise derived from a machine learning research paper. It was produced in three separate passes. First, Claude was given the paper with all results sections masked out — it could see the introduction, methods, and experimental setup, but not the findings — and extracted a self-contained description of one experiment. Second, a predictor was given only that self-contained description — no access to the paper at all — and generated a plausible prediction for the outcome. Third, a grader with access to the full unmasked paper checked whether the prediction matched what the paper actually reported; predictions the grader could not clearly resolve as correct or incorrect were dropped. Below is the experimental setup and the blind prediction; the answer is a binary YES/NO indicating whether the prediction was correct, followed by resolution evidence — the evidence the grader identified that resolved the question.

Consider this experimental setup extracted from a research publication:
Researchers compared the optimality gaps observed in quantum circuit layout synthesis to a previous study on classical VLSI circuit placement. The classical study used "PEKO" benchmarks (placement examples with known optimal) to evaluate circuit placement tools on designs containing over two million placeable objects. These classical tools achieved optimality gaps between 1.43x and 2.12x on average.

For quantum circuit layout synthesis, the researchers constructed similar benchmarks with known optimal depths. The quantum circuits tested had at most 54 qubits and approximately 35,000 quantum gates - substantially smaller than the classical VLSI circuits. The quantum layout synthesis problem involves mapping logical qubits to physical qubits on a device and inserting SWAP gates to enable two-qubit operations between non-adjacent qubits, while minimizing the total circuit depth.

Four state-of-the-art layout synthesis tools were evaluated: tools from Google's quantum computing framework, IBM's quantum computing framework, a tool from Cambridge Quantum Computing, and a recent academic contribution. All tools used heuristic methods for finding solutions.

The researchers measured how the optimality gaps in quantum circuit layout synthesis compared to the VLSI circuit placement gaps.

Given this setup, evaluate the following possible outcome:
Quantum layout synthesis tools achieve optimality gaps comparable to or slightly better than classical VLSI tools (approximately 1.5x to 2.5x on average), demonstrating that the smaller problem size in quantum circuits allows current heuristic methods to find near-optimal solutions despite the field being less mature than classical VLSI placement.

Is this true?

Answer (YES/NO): NO